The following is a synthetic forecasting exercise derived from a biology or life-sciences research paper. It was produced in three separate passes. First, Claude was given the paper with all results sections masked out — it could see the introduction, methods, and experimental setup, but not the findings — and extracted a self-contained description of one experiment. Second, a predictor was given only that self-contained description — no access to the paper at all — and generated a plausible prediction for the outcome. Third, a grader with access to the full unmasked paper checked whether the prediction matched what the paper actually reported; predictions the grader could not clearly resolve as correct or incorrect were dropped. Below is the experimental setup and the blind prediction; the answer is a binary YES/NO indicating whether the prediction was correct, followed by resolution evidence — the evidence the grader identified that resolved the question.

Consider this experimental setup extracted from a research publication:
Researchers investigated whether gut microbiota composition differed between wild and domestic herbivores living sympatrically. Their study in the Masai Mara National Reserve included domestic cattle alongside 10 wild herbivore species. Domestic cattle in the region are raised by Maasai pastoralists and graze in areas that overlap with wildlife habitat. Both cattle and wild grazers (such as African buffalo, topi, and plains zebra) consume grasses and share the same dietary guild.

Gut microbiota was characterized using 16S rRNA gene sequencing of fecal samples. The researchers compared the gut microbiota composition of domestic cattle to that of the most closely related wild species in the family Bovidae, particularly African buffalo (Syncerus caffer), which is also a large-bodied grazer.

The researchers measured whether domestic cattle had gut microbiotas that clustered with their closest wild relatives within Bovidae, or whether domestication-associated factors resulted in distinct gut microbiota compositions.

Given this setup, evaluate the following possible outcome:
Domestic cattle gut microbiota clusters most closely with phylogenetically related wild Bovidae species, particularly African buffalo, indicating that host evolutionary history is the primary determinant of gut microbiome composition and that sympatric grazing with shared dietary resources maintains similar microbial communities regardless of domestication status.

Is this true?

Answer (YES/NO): NO